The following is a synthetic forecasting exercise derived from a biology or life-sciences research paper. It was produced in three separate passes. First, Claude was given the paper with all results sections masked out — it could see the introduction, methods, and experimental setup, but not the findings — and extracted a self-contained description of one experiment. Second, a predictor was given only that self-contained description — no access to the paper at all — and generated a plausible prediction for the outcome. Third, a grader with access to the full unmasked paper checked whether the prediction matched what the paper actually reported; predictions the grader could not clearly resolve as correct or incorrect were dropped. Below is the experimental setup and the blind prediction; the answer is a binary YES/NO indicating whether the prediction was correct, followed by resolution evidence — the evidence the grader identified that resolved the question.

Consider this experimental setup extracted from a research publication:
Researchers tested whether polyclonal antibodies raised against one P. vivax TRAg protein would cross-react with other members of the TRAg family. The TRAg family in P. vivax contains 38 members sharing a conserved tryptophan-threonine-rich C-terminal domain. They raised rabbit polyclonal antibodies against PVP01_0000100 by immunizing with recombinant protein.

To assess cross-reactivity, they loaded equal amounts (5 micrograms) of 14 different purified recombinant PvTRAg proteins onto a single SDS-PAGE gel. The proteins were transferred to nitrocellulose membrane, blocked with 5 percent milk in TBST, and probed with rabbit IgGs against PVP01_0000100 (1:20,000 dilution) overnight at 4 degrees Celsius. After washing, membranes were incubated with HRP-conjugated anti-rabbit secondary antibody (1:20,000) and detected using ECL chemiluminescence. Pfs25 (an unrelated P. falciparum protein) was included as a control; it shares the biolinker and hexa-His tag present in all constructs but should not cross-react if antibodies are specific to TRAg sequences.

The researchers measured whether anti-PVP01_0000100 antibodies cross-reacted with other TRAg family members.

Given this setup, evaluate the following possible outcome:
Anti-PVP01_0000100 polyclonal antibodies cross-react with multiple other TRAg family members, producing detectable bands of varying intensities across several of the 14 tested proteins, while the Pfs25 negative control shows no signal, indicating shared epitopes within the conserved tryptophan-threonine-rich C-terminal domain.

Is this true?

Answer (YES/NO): NO